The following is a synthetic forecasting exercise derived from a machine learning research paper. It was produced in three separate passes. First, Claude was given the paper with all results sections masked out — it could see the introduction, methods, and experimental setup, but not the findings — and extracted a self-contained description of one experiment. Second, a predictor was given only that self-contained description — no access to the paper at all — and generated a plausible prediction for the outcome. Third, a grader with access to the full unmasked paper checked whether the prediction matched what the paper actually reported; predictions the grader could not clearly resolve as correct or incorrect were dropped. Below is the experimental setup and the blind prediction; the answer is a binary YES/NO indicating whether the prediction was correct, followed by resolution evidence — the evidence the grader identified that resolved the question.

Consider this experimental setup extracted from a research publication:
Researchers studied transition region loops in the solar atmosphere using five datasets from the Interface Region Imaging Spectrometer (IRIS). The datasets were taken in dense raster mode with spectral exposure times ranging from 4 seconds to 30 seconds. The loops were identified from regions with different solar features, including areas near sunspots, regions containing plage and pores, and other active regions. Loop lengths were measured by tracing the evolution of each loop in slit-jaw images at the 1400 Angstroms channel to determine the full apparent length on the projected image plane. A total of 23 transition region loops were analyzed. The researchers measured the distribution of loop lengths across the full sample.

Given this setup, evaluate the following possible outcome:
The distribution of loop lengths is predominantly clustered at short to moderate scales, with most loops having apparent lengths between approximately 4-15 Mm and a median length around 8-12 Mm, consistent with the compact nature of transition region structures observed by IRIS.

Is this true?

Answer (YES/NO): NO